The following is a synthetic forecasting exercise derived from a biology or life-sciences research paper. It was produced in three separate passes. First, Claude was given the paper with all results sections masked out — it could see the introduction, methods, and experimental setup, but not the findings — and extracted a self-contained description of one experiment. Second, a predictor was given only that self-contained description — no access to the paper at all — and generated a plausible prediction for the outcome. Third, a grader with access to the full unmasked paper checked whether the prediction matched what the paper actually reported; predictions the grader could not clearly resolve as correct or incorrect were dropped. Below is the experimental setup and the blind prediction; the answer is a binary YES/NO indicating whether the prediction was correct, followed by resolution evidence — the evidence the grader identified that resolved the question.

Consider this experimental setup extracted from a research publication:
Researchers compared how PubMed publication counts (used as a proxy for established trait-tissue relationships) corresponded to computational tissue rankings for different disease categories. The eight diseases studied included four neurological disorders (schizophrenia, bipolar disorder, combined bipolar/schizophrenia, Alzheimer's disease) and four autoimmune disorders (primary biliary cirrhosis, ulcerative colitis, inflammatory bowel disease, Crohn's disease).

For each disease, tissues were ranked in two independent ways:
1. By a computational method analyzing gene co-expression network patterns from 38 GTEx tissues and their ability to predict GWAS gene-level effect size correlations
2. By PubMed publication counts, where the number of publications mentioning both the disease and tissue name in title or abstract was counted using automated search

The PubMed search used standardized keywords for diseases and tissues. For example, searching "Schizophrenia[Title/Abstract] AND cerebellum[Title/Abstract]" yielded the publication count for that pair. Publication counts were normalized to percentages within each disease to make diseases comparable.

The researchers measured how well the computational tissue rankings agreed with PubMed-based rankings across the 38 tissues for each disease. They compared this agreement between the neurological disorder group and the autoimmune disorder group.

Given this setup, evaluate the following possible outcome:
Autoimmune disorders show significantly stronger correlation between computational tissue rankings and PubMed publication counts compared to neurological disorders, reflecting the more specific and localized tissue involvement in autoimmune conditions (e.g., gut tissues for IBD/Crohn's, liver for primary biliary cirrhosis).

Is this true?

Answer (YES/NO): NO